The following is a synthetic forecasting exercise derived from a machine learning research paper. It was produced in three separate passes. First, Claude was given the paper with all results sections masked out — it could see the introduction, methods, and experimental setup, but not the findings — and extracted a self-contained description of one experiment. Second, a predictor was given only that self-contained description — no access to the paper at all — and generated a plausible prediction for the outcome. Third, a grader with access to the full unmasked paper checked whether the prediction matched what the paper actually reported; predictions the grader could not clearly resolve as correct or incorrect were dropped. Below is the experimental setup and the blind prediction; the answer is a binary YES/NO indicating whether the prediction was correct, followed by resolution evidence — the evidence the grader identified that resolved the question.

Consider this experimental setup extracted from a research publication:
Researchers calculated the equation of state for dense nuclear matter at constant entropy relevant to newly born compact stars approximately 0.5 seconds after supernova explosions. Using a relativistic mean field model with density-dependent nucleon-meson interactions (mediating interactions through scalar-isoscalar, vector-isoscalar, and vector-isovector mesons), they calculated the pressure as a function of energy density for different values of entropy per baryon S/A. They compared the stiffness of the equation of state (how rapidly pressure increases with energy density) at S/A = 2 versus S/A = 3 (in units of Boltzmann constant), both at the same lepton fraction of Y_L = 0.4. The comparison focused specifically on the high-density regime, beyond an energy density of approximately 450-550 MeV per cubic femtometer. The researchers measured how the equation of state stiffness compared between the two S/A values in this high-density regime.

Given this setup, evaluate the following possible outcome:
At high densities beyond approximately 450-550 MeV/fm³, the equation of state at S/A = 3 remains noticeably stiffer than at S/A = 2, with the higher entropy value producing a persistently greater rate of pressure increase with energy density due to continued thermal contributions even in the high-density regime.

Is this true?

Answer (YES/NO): NO